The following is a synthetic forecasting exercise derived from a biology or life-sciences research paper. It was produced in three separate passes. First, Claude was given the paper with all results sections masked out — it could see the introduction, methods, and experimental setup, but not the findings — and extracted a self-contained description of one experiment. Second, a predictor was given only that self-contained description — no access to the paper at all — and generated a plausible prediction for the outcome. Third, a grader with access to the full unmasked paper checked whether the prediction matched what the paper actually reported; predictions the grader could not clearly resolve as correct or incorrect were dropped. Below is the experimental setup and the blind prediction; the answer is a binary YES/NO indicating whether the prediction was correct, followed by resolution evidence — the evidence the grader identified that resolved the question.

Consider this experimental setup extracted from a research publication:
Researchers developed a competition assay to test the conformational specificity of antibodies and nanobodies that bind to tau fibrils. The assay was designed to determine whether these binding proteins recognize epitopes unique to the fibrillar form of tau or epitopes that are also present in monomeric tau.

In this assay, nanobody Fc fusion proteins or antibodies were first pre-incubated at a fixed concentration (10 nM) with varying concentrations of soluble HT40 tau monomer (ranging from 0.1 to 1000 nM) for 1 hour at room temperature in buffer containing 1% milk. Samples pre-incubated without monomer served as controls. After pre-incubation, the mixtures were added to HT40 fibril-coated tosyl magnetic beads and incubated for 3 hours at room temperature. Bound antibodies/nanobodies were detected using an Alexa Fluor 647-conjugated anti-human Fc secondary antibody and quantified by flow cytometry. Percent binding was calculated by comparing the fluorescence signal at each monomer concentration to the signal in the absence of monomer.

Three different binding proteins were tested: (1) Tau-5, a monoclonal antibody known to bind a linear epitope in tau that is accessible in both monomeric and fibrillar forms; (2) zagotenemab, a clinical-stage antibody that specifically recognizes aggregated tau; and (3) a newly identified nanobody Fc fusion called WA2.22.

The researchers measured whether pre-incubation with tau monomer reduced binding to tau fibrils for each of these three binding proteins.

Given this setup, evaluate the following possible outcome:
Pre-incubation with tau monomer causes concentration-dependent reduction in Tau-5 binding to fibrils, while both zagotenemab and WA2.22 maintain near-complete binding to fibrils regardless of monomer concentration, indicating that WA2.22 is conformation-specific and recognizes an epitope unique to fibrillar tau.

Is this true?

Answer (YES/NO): NO